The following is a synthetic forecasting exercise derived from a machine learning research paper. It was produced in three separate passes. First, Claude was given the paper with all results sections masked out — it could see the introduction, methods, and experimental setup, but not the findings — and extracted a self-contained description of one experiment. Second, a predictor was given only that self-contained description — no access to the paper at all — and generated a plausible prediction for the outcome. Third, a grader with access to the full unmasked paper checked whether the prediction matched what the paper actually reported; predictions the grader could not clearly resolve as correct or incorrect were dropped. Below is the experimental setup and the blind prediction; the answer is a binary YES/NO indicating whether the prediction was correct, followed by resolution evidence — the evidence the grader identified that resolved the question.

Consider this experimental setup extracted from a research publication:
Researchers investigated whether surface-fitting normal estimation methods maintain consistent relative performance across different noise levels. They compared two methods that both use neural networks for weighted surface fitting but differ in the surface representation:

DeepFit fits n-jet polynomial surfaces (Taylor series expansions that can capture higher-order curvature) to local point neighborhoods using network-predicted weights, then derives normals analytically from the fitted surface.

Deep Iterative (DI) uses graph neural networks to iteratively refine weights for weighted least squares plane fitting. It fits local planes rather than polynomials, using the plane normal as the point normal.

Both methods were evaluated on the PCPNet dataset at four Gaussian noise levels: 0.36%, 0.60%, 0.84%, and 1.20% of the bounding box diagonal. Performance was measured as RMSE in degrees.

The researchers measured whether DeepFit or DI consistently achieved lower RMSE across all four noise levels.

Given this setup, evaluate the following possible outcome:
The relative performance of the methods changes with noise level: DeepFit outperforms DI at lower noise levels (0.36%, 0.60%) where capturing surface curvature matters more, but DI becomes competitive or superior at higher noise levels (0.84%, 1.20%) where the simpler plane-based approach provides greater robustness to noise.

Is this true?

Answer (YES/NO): YES